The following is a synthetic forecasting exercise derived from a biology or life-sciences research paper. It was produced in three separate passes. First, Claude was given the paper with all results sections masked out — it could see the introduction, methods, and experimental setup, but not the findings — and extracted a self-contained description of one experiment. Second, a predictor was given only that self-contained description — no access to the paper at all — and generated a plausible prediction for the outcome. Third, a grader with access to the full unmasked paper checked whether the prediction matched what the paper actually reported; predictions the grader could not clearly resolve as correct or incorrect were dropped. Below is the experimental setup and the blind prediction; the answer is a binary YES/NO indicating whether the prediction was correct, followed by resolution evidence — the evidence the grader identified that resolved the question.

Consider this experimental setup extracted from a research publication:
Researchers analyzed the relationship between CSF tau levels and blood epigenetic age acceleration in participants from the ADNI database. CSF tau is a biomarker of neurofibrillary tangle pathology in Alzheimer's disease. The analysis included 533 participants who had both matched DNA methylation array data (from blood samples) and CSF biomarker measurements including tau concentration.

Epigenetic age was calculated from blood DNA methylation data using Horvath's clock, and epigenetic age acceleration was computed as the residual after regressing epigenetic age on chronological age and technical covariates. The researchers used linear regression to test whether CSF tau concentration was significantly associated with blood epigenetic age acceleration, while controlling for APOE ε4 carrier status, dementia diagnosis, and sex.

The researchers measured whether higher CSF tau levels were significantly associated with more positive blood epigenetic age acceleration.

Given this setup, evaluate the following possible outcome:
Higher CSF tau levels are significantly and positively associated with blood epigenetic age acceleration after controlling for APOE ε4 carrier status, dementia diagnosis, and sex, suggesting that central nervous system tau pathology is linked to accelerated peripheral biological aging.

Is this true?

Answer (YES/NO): NO